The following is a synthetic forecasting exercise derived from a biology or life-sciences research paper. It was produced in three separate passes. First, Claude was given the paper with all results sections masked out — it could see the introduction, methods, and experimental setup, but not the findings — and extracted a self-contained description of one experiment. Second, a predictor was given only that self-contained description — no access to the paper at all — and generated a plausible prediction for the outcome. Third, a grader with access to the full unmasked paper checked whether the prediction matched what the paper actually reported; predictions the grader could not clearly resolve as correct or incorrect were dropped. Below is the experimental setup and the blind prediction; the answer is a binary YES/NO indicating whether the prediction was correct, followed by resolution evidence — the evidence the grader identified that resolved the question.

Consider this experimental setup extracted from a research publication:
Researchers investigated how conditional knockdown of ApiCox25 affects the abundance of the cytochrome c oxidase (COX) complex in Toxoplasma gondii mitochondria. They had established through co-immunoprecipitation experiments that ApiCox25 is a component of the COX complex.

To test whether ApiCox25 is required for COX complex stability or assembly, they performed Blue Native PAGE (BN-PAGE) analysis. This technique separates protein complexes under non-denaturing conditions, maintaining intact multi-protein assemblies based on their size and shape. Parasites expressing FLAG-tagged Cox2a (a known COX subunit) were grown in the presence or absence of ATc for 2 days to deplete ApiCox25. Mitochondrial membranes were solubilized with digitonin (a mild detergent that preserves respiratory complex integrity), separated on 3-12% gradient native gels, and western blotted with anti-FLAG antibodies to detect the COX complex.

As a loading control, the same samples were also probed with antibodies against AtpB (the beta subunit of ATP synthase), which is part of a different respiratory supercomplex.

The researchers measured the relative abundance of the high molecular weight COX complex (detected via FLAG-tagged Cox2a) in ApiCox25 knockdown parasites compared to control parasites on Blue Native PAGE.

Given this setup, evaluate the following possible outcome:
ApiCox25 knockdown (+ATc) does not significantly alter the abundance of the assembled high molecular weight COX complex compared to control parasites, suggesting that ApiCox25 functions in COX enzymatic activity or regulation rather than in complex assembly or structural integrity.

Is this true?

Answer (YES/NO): NO